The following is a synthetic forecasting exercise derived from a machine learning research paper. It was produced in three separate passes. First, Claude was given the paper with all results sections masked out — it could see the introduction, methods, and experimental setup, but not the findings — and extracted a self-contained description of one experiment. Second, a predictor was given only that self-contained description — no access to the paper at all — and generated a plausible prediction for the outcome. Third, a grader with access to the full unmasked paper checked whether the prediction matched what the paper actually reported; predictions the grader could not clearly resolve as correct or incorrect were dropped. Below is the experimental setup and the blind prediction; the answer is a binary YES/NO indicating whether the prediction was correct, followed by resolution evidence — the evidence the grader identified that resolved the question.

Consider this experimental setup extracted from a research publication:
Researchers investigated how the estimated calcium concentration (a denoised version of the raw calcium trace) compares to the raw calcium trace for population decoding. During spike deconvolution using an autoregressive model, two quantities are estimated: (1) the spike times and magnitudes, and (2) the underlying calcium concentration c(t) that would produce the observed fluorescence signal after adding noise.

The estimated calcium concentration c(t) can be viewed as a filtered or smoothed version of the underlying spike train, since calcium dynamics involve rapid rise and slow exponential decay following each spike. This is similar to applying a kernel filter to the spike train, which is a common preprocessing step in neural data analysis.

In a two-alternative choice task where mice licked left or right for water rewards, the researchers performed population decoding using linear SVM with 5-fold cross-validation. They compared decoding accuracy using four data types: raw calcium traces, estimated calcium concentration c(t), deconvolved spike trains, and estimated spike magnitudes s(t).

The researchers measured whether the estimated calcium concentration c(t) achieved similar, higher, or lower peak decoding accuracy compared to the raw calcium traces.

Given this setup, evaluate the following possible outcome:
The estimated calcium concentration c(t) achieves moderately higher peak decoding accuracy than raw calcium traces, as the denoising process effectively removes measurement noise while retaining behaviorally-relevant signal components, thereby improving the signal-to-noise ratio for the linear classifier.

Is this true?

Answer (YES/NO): YES